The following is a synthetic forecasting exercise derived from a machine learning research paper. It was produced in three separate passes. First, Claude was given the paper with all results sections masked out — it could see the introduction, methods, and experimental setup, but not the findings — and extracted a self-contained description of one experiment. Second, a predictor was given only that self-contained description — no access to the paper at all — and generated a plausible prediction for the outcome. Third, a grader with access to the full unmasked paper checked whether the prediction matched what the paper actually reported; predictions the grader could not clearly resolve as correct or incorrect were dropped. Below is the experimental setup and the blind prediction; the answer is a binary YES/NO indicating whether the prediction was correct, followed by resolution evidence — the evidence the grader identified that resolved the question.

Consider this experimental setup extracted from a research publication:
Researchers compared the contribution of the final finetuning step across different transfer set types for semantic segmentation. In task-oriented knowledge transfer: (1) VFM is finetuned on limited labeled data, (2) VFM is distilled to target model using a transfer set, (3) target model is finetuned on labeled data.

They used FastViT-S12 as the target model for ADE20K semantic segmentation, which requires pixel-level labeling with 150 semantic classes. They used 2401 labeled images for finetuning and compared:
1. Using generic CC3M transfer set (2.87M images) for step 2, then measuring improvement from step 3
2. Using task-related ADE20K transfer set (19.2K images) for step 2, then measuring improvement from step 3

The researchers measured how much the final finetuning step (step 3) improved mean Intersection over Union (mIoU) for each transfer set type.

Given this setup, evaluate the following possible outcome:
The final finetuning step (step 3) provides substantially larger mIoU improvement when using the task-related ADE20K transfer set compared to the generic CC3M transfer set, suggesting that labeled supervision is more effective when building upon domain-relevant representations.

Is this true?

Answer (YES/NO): NO